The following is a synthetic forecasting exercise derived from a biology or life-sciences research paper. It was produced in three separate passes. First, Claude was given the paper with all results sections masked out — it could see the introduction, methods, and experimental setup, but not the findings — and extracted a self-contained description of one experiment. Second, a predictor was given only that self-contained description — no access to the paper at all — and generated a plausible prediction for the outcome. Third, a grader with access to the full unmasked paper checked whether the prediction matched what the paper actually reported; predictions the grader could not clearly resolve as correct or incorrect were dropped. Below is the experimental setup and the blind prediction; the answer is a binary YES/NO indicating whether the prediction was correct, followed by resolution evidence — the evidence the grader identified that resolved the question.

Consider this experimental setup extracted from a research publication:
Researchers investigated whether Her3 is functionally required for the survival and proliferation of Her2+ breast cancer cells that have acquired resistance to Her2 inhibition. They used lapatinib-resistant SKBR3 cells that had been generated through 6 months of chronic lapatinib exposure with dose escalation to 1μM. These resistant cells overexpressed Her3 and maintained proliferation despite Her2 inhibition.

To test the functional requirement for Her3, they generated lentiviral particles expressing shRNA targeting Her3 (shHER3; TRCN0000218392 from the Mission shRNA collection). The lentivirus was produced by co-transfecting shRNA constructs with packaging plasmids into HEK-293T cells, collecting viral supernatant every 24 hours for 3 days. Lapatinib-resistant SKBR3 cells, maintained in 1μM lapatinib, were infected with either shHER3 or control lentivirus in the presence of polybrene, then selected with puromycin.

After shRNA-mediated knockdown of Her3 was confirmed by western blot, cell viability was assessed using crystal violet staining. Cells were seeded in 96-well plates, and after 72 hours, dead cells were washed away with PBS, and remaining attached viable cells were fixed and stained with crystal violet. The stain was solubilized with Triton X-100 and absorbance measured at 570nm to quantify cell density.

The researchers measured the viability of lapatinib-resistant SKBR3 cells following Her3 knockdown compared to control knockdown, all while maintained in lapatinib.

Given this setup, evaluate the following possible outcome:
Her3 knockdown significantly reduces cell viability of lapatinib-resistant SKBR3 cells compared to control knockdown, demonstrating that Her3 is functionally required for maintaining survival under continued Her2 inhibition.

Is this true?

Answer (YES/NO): YES